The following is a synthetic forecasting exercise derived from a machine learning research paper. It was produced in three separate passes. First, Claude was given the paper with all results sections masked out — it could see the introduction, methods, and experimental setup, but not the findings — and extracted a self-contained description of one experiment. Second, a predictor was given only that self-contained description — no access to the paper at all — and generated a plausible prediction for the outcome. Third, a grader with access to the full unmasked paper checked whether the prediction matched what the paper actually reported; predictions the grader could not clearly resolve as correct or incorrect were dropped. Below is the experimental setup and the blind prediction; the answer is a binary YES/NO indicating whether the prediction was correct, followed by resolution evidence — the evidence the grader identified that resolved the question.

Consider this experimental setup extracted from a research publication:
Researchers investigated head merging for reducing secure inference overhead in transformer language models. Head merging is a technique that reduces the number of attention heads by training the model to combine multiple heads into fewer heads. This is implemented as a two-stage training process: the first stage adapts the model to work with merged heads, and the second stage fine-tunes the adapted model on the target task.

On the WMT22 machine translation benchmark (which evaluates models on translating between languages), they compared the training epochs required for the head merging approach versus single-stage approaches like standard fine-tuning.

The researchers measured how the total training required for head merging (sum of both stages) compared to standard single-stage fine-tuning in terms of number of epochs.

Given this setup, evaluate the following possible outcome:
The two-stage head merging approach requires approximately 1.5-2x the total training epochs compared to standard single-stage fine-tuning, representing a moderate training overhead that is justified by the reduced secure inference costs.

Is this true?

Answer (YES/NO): YES